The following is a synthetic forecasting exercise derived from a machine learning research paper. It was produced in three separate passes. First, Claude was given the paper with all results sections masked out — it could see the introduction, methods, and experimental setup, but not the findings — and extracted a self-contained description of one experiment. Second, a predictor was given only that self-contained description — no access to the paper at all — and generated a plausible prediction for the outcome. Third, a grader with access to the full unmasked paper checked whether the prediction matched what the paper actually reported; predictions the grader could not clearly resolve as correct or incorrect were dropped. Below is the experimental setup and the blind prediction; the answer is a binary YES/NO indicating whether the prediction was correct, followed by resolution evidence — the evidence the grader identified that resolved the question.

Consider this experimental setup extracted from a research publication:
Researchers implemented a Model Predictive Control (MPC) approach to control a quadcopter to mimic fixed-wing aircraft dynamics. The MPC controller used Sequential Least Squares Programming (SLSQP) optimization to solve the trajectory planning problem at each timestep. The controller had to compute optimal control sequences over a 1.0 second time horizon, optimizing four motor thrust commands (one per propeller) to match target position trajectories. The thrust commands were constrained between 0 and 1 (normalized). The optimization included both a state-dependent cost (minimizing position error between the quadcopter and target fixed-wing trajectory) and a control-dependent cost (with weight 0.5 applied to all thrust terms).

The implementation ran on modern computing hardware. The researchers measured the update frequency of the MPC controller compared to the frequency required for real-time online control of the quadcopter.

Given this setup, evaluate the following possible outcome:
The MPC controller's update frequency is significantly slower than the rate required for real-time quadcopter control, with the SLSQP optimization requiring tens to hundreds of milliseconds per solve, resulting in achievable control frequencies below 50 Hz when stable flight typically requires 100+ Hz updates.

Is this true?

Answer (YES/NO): YES